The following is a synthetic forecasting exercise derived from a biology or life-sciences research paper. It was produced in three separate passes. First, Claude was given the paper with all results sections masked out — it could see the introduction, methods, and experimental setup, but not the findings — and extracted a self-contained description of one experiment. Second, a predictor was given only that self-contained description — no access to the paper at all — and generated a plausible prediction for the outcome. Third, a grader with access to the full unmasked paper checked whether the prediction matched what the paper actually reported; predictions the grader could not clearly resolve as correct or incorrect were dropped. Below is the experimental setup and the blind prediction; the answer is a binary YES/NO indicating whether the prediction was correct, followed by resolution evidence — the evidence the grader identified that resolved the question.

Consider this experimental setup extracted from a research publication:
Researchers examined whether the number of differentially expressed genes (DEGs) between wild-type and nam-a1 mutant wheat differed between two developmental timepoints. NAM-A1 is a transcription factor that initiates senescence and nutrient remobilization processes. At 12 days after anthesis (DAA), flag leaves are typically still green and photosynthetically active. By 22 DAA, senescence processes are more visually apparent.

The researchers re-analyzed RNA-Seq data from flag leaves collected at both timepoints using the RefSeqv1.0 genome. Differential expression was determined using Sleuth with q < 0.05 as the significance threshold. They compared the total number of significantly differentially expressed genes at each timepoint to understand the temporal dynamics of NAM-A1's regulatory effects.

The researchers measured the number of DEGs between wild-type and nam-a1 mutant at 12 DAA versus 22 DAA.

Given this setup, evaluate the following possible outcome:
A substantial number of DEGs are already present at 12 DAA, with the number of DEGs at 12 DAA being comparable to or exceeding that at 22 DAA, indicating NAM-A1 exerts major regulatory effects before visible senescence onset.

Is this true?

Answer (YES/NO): YES